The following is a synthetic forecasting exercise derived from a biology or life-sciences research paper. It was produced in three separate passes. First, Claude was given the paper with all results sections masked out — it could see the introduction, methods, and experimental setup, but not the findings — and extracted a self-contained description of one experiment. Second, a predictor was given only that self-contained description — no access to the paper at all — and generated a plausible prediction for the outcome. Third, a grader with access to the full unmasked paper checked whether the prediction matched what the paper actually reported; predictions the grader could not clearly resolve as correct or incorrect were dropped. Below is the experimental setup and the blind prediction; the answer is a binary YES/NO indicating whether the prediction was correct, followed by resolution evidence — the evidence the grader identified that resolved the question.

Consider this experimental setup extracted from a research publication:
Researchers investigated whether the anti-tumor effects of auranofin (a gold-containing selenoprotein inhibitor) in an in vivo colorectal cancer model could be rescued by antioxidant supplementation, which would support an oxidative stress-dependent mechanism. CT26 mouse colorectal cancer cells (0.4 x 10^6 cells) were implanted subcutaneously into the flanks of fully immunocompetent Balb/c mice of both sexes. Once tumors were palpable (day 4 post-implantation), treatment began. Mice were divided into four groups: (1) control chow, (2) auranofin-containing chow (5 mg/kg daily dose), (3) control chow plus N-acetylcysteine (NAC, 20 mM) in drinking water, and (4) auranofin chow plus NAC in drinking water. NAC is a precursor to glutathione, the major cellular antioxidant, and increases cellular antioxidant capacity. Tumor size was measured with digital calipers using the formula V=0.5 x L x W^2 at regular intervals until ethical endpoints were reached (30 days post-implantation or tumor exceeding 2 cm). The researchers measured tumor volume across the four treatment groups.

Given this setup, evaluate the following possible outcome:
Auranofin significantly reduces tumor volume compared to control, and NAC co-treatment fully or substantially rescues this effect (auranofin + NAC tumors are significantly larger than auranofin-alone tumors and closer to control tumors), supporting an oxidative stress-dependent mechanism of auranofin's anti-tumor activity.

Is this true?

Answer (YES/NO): YES